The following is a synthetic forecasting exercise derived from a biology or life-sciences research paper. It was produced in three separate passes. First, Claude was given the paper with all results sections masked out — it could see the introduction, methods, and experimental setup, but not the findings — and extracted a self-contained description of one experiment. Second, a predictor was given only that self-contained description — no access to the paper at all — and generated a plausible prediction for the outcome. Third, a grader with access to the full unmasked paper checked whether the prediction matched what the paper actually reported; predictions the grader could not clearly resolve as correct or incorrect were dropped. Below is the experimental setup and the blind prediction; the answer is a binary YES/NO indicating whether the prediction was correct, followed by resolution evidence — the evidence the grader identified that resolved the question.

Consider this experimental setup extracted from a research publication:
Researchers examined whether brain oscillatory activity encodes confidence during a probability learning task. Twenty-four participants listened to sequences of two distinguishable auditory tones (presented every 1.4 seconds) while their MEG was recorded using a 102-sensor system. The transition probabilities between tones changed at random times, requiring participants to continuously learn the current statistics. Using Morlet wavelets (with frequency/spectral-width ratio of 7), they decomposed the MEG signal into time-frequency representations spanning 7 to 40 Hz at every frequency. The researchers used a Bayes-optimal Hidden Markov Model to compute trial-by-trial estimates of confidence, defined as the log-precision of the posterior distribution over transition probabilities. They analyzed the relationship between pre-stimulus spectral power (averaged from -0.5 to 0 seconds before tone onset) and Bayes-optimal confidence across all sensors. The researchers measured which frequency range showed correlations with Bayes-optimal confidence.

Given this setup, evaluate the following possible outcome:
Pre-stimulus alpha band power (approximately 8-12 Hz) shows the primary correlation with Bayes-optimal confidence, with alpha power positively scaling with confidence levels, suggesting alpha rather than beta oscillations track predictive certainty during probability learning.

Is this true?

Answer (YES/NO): NO